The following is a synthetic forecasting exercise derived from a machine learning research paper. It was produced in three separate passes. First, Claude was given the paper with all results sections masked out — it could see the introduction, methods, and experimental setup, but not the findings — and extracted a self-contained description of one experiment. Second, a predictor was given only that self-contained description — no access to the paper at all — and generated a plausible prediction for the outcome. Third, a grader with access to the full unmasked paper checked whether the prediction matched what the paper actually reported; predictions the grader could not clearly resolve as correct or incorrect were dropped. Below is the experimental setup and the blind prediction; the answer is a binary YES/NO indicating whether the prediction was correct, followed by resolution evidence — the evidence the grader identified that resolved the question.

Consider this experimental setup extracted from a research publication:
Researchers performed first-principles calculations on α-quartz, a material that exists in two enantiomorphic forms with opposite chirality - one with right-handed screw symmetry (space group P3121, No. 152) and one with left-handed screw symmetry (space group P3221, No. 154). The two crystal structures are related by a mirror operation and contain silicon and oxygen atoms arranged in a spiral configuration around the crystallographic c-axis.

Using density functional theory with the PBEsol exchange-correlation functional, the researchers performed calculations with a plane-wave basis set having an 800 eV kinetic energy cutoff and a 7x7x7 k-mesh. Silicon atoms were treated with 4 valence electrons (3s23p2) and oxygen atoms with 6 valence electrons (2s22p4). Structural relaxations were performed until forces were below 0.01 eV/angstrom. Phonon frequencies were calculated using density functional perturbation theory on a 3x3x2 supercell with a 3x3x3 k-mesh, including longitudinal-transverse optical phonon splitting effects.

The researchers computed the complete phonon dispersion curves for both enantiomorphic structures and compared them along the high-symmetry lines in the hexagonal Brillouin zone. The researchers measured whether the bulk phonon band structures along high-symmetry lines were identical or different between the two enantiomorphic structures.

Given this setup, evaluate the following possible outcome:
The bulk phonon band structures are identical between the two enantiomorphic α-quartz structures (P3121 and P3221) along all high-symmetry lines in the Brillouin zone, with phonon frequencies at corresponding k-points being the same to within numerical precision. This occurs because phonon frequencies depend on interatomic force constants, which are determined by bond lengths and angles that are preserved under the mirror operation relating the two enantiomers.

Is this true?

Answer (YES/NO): YES